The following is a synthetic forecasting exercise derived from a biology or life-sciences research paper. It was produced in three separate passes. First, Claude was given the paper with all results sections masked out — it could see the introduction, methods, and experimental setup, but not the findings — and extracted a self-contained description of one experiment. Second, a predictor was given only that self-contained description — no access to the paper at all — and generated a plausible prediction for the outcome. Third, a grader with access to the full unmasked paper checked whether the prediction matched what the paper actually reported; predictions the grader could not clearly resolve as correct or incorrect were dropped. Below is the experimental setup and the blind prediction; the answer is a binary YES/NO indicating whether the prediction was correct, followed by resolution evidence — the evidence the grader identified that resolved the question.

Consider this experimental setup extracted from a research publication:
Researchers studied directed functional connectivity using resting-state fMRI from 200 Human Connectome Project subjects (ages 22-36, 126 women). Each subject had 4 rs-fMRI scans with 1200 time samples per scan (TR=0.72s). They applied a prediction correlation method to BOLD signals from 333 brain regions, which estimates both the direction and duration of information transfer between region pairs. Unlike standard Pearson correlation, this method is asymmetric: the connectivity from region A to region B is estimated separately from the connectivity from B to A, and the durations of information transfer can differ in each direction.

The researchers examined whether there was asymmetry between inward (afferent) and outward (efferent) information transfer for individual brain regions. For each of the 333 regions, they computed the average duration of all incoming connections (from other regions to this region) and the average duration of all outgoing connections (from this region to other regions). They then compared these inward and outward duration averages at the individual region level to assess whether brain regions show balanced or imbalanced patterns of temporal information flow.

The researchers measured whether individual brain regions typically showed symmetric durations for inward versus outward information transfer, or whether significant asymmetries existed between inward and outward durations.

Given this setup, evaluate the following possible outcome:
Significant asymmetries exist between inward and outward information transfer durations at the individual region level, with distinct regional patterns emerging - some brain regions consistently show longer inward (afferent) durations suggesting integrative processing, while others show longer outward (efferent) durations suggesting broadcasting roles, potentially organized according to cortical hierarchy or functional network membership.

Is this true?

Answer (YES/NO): YES